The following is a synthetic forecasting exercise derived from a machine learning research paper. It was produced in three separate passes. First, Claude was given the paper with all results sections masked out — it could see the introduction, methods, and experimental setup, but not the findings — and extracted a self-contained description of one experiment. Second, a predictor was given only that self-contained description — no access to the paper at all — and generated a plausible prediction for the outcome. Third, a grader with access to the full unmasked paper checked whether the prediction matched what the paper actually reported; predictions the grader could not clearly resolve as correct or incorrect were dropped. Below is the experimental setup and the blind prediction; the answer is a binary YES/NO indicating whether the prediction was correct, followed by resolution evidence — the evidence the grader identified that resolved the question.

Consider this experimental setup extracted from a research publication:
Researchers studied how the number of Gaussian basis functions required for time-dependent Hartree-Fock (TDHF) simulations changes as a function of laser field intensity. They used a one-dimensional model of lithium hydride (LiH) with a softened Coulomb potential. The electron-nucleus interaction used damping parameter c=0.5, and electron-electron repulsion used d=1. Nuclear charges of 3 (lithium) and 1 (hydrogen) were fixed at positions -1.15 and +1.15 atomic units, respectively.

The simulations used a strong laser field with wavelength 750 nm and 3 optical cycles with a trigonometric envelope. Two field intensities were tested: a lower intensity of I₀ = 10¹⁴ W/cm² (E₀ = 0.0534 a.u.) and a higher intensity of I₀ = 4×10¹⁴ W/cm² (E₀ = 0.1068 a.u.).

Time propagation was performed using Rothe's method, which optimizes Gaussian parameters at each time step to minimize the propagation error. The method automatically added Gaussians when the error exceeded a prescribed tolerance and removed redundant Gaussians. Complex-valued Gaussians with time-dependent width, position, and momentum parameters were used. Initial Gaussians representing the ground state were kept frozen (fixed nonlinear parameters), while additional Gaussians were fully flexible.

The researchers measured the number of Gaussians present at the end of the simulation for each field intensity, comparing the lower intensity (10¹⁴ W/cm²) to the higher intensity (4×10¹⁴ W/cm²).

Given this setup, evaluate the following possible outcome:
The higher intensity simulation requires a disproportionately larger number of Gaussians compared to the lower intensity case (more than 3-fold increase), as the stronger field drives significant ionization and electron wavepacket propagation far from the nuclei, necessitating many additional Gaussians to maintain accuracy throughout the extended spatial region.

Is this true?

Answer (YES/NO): NO